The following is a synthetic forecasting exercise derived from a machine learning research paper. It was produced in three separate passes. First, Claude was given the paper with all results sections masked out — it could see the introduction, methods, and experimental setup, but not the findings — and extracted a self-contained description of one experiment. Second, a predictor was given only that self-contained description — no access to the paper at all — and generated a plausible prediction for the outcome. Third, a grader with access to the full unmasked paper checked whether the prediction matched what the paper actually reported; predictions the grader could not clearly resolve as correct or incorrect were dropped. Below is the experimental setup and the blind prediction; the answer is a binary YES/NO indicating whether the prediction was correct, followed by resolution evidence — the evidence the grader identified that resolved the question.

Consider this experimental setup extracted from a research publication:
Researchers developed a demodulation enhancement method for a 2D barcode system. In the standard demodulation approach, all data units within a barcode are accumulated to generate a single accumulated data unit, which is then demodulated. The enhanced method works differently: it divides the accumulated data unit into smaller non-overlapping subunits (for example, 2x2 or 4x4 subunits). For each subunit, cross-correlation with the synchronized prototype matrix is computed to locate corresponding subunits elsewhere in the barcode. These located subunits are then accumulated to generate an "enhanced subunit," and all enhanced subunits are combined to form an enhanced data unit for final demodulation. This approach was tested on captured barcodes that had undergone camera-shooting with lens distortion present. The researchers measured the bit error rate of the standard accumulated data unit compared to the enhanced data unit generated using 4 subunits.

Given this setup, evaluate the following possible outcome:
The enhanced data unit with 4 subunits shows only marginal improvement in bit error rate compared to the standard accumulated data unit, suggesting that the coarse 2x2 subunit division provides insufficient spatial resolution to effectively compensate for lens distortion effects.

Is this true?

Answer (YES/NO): NO